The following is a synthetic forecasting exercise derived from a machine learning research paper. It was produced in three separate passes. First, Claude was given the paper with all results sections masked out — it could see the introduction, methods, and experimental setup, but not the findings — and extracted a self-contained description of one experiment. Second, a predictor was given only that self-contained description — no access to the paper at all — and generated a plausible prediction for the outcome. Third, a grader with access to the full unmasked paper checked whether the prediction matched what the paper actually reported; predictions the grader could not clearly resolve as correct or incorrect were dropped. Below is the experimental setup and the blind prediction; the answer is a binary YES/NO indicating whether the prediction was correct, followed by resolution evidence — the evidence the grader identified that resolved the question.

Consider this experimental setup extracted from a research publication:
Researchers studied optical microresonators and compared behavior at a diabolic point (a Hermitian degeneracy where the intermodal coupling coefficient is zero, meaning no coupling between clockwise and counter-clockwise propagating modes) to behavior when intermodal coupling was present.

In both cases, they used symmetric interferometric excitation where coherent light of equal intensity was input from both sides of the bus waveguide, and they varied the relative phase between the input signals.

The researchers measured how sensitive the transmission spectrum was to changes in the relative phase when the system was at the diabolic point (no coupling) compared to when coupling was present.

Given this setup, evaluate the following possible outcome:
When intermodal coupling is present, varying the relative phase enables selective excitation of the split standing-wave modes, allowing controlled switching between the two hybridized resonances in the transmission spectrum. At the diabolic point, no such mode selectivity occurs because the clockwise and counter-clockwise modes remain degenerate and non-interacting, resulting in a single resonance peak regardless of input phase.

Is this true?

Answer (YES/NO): YES